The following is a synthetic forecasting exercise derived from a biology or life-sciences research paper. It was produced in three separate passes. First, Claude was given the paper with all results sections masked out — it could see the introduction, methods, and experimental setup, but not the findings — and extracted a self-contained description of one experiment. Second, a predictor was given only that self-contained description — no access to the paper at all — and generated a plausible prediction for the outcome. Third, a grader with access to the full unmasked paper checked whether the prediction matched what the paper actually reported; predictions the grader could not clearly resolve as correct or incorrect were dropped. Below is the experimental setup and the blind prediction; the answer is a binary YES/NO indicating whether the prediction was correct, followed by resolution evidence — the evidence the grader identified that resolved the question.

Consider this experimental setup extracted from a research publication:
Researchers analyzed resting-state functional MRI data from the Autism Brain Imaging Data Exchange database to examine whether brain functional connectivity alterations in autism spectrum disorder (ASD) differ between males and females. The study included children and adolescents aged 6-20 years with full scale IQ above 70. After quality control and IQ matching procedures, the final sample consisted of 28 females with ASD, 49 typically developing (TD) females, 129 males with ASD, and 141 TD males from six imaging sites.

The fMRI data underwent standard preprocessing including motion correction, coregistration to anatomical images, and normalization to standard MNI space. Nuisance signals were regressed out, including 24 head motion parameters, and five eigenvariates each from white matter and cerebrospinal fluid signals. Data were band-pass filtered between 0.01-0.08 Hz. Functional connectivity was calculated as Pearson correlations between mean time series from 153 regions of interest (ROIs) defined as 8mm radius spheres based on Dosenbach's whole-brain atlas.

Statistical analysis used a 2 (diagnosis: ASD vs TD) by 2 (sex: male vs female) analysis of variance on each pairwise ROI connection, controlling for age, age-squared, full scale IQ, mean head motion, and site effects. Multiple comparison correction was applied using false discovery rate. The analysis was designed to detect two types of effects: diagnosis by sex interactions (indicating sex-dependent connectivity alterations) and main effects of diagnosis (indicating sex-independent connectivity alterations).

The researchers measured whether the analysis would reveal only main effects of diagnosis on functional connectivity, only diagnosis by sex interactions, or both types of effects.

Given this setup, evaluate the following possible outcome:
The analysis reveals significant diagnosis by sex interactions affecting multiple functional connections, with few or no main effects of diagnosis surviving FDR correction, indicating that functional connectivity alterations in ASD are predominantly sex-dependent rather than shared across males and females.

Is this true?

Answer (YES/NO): NO